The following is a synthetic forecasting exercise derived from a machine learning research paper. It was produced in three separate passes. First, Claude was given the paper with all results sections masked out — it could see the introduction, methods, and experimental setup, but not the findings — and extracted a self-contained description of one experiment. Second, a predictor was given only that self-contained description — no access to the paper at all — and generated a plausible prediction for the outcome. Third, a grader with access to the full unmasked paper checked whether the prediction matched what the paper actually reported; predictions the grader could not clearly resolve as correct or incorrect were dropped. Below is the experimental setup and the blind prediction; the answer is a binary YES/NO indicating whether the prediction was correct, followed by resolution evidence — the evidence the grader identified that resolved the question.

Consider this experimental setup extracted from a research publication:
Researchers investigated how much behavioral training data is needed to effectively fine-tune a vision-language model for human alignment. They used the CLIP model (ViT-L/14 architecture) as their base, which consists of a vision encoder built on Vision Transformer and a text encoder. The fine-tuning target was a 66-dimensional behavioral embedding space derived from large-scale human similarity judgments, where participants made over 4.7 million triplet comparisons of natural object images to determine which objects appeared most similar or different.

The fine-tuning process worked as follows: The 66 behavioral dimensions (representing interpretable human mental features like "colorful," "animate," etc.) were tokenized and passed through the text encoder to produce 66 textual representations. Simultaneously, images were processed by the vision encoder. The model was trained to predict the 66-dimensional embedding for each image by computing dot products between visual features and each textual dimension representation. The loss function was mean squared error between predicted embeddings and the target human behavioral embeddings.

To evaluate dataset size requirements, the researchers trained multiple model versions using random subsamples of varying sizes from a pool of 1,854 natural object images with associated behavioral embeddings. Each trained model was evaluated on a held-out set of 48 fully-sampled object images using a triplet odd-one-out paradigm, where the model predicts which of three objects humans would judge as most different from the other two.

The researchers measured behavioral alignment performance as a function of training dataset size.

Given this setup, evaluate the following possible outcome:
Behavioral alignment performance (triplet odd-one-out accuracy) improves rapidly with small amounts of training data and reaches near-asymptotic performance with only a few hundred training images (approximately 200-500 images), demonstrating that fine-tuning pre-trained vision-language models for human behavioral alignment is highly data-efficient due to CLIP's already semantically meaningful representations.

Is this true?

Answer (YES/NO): NO